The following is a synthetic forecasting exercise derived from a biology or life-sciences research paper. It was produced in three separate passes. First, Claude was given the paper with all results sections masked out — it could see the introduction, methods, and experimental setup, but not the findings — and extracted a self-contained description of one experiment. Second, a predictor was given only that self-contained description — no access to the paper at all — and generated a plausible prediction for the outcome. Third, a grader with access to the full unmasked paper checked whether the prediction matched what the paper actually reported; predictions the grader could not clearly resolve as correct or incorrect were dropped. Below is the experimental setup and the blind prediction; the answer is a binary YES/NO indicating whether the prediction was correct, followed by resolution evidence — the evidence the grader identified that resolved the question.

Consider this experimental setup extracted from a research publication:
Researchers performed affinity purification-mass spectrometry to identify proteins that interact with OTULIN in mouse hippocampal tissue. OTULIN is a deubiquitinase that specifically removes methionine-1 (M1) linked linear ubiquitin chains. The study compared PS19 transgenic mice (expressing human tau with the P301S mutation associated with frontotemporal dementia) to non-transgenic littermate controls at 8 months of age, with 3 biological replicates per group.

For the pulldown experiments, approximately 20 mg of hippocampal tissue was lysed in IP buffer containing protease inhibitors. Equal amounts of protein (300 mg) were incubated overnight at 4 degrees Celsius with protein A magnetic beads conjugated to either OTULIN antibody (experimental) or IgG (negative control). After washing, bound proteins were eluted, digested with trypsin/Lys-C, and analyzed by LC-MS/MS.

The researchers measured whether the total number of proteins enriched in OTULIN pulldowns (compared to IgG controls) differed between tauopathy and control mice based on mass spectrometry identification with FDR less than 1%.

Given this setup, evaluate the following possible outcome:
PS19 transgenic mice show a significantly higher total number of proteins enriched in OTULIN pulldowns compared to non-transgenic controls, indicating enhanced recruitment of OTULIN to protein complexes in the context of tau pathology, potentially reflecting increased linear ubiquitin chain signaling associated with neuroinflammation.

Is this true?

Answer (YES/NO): NO